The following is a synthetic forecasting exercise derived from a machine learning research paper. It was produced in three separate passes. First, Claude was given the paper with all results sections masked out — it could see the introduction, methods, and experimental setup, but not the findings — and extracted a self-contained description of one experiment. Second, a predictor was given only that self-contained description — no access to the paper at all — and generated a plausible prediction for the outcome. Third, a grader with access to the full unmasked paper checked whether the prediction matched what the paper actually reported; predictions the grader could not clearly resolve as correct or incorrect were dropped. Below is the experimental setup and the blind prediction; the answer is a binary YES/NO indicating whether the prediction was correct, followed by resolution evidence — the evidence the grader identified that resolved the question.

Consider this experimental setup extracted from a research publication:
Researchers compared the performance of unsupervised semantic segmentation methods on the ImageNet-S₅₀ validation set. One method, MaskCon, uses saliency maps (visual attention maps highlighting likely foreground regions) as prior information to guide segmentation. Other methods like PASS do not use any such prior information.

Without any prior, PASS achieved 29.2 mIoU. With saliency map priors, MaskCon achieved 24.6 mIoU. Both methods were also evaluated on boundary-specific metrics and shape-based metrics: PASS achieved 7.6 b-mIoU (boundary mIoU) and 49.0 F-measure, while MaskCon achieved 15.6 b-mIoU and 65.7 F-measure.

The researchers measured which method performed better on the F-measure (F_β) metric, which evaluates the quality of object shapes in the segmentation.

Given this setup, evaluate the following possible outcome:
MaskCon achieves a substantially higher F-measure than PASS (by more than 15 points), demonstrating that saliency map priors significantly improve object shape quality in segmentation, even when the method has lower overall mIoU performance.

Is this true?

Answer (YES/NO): YES